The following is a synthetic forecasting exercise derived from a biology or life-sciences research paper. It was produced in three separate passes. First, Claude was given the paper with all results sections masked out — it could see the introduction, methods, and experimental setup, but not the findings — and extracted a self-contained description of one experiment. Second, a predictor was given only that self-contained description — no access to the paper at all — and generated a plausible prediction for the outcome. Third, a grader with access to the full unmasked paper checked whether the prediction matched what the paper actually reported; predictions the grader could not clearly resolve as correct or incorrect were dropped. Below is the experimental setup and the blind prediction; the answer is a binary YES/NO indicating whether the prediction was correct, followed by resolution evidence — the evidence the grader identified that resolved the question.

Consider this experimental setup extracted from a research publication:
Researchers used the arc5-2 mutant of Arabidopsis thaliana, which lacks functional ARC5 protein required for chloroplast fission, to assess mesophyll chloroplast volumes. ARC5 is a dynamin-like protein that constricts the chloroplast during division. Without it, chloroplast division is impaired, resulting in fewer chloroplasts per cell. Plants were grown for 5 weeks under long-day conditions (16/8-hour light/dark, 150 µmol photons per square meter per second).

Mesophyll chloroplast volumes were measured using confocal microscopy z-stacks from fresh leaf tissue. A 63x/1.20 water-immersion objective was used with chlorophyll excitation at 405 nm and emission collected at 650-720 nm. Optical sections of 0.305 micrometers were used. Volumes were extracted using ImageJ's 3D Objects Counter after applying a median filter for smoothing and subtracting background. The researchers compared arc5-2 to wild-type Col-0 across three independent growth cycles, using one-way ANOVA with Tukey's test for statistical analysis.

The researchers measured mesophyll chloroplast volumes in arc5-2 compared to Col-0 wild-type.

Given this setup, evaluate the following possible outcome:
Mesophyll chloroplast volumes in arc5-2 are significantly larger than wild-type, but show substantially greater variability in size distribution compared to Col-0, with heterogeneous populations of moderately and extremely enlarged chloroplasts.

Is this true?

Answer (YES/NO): NO